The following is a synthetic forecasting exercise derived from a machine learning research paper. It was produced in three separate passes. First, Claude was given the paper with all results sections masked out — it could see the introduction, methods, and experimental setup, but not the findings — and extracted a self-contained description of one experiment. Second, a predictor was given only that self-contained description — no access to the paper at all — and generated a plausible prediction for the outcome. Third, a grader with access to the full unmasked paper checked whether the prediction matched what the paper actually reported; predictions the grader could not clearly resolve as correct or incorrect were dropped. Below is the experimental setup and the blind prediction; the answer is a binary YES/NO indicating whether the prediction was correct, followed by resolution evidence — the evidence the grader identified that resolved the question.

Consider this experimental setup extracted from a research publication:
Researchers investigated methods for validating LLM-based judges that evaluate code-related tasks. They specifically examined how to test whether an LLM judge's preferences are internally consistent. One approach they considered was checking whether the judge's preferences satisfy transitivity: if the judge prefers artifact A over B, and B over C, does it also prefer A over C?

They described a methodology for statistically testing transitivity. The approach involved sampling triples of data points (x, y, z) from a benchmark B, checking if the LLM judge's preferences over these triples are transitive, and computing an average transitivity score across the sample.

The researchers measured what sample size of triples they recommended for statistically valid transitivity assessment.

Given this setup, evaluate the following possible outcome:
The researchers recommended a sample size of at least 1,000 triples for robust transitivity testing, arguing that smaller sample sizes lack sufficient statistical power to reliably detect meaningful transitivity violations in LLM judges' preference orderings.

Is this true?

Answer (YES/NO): NO